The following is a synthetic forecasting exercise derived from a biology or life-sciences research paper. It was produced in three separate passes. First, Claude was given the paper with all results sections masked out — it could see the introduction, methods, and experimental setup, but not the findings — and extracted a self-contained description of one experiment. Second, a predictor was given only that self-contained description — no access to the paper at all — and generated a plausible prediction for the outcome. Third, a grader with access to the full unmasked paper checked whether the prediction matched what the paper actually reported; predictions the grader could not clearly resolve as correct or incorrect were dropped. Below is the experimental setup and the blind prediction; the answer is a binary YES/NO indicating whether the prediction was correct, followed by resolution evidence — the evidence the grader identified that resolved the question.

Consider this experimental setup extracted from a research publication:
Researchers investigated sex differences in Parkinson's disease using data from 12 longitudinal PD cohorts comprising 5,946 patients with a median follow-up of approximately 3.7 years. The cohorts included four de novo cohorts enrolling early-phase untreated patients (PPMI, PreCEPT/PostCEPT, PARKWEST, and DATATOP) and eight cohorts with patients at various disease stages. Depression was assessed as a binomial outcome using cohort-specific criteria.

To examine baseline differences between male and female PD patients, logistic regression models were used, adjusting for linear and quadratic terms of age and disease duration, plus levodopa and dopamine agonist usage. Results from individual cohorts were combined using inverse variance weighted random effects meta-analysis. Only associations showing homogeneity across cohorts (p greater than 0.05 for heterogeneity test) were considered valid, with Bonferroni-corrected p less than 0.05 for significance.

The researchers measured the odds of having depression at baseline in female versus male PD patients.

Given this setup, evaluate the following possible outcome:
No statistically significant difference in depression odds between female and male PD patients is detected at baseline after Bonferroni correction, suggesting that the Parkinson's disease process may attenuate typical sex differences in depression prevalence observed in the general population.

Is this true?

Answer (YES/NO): YES